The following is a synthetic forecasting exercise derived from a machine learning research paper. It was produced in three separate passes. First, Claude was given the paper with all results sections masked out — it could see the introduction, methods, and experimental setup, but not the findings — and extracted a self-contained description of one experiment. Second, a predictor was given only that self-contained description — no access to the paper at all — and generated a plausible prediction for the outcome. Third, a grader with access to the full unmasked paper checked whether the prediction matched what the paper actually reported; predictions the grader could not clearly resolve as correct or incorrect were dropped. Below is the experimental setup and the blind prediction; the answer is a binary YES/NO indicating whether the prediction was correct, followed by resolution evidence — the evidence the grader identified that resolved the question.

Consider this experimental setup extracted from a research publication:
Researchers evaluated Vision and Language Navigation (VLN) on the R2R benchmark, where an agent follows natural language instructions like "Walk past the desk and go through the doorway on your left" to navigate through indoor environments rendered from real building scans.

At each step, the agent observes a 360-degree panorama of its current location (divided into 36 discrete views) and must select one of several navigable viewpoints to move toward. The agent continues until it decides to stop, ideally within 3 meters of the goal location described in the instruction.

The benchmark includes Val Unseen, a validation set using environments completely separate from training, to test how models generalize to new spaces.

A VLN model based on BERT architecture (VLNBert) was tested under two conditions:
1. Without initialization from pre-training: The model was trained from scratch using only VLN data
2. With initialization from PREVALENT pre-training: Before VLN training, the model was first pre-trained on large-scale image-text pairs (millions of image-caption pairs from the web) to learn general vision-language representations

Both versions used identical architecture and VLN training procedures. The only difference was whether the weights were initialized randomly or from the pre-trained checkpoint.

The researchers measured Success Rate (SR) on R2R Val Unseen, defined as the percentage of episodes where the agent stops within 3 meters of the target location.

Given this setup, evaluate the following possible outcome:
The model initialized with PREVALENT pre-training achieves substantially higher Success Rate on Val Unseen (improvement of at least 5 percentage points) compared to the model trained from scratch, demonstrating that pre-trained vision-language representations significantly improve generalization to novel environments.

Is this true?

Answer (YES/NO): YES